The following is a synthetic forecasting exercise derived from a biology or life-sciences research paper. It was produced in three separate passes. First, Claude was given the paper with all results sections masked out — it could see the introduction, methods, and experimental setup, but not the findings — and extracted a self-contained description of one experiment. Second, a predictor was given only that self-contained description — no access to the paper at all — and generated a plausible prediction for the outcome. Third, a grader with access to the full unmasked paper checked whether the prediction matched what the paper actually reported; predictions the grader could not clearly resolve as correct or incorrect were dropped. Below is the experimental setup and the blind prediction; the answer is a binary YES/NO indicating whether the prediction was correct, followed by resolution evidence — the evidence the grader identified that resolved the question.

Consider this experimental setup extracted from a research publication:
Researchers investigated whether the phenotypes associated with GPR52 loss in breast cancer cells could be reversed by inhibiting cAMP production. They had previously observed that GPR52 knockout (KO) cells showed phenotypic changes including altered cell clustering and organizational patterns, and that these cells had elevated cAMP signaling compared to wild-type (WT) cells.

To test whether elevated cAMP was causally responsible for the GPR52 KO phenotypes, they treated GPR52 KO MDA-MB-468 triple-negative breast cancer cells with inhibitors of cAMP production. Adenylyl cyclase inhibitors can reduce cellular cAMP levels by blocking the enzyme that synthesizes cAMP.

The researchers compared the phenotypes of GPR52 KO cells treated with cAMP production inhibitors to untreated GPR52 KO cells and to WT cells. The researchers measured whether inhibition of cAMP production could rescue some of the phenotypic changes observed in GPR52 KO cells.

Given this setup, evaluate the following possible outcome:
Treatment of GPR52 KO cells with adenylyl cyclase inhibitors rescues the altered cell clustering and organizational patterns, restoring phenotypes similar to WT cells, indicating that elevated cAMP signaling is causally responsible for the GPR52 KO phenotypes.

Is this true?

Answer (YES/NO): NO